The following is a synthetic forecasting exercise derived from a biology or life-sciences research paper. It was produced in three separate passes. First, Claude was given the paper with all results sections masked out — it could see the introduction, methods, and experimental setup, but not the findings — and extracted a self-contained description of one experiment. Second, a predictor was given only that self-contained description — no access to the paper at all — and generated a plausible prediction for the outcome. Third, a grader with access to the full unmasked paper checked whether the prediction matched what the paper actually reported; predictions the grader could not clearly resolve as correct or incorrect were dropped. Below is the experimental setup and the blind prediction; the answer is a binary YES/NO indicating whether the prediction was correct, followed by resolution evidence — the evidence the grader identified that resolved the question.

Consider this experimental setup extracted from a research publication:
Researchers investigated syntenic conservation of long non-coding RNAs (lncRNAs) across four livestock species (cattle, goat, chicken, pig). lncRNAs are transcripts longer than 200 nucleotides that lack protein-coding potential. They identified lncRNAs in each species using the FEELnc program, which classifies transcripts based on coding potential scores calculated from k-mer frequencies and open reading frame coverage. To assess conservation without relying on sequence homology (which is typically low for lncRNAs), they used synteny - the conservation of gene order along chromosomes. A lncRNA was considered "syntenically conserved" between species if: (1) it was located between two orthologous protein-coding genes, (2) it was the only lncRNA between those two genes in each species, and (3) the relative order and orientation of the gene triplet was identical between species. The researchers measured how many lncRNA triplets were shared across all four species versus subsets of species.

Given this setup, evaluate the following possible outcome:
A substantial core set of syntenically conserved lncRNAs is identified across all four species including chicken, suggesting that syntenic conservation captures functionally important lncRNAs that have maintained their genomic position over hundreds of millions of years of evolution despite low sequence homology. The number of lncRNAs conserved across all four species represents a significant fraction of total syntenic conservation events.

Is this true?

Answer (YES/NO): NO